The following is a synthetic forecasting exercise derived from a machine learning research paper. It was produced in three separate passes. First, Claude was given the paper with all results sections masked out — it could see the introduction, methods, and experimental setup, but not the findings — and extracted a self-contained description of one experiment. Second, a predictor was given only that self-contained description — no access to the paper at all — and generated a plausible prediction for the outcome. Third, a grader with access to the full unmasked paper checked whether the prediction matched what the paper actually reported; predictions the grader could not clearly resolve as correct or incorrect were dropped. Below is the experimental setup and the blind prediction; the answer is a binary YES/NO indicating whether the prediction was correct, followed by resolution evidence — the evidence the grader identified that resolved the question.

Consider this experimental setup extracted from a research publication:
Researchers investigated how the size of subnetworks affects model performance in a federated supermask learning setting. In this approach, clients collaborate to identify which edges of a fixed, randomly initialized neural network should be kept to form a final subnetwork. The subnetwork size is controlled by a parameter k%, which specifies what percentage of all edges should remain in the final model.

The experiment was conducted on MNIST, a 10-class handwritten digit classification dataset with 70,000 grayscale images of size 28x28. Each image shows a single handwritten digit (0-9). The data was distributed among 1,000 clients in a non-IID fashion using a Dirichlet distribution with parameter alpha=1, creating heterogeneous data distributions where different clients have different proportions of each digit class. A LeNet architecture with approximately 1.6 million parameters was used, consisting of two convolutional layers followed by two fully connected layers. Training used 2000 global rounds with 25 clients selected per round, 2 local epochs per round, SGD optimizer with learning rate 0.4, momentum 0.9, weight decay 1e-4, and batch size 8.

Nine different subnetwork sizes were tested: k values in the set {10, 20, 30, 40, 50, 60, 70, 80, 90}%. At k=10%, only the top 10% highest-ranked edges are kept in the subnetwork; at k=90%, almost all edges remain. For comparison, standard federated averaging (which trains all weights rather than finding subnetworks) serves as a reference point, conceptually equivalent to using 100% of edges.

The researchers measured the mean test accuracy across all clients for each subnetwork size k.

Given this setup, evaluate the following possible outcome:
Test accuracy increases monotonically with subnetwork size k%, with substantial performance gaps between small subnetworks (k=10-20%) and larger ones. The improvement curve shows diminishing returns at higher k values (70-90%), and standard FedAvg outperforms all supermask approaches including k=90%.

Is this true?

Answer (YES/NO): NO